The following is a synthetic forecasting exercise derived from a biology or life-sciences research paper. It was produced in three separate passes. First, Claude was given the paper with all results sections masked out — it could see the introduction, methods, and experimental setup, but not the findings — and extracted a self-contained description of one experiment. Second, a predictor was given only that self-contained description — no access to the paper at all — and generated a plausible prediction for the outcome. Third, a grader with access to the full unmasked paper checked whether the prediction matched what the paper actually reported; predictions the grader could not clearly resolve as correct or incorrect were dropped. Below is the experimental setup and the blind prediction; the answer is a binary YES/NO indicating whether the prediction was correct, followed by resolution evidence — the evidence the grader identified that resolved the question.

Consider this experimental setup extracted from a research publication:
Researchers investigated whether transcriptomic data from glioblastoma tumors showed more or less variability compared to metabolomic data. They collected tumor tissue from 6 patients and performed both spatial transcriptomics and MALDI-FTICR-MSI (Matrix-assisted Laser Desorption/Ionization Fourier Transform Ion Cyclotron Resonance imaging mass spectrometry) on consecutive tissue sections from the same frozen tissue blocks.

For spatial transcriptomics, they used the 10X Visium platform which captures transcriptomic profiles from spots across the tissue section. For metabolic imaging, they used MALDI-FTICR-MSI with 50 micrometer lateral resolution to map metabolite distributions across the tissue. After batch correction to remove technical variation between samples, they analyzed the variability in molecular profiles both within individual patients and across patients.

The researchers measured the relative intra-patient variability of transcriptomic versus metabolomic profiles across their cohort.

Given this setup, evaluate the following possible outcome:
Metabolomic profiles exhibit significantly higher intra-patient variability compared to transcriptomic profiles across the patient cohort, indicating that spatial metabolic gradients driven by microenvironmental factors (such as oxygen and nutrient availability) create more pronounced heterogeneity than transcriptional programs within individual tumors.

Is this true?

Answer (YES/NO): NO